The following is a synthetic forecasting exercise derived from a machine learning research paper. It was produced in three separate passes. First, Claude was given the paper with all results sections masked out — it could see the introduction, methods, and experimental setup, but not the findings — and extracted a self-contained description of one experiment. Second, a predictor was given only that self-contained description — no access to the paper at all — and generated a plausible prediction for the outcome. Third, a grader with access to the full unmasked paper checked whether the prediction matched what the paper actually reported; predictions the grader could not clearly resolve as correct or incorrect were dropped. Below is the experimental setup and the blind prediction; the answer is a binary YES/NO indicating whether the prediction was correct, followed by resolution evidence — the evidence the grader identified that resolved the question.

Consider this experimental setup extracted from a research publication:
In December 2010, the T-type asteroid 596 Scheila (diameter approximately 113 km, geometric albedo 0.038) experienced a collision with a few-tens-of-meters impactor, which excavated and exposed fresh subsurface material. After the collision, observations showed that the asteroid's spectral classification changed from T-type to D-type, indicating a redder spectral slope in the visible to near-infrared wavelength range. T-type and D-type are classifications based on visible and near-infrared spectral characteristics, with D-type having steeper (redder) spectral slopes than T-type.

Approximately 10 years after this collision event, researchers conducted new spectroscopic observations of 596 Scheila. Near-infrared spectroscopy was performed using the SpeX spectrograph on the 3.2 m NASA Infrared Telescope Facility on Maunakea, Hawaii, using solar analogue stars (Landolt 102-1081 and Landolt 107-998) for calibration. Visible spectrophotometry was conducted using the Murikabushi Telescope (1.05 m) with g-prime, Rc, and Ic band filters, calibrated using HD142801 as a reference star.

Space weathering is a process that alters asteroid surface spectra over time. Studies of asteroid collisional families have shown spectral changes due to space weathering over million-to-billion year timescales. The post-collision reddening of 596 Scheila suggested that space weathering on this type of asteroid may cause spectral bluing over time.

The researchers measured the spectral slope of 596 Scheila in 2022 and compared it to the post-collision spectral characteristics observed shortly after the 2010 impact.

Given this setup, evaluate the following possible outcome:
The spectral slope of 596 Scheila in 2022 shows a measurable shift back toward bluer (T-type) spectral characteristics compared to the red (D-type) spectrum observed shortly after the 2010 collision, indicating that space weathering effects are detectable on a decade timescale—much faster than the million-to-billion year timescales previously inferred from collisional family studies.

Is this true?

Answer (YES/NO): NO